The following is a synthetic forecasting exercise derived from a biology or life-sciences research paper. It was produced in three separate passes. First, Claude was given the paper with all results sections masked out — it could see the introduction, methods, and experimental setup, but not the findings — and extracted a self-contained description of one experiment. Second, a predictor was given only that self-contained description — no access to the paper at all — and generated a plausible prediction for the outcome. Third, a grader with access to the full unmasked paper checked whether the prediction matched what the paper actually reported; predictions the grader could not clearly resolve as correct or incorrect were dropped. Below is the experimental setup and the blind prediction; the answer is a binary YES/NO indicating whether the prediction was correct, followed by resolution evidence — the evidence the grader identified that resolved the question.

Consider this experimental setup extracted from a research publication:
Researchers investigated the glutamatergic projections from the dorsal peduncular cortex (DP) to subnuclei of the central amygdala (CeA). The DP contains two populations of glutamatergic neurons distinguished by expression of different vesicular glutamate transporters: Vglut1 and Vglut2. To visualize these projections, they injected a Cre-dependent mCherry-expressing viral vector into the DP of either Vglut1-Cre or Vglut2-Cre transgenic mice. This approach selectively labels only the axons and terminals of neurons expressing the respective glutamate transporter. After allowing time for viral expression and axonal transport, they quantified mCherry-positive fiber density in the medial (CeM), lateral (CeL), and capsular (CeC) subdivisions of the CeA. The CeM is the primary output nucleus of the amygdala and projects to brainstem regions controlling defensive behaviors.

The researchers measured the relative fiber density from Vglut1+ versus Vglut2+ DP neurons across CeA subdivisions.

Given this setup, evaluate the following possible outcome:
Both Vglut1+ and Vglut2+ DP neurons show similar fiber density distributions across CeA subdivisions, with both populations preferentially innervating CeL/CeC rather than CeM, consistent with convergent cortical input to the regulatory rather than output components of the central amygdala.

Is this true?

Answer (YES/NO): NO